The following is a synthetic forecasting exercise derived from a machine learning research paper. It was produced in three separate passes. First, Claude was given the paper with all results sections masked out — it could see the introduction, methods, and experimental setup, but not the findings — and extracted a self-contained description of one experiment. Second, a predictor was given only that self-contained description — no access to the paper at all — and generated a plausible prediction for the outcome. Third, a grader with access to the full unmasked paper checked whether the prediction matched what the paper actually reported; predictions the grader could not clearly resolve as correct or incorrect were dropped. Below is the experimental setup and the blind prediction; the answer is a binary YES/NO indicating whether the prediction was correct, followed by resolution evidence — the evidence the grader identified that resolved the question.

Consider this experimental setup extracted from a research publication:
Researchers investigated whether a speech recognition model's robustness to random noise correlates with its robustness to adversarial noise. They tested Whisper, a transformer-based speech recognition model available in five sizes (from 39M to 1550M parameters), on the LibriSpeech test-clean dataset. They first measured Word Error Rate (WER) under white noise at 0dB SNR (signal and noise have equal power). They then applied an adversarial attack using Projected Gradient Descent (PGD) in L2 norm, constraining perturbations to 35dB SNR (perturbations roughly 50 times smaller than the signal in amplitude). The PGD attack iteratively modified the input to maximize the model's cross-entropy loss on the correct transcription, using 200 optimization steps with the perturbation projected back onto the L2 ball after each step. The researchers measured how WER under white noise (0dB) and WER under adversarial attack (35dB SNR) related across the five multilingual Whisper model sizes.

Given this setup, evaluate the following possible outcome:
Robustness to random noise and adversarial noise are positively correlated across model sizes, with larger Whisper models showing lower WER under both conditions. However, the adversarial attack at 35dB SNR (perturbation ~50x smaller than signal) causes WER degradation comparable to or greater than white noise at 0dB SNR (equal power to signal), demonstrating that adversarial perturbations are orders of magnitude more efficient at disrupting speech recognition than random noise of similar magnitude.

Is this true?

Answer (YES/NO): YES